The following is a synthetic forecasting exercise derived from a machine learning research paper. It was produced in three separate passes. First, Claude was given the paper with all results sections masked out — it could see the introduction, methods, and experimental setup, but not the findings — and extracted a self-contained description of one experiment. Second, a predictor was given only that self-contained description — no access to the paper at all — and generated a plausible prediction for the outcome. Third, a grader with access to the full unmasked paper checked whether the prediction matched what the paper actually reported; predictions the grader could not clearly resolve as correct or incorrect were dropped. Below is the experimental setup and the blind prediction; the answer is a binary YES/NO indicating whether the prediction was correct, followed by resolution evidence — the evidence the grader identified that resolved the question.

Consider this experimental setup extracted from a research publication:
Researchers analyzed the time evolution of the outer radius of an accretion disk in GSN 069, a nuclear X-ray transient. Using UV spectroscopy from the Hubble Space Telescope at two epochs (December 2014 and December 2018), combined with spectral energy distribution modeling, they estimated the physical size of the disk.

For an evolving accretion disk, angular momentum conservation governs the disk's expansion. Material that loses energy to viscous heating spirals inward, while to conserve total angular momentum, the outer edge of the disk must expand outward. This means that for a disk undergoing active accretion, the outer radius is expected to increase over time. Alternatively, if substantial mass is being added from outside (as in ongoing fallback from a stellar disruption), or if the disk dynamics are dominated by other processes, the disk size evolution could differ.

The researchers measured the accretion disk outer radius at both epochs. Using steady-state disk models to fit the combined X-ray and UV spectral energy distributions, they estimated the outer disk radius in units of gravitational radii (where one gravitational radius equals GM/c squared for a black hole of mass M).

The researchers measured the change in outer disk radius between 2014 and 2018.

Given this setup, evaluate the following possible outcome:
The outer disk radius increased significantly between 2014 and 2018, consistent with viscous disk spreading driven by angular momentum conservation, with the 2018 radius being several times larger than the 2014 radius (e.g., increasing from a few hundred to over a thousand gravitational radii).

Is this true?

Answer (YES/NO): NO